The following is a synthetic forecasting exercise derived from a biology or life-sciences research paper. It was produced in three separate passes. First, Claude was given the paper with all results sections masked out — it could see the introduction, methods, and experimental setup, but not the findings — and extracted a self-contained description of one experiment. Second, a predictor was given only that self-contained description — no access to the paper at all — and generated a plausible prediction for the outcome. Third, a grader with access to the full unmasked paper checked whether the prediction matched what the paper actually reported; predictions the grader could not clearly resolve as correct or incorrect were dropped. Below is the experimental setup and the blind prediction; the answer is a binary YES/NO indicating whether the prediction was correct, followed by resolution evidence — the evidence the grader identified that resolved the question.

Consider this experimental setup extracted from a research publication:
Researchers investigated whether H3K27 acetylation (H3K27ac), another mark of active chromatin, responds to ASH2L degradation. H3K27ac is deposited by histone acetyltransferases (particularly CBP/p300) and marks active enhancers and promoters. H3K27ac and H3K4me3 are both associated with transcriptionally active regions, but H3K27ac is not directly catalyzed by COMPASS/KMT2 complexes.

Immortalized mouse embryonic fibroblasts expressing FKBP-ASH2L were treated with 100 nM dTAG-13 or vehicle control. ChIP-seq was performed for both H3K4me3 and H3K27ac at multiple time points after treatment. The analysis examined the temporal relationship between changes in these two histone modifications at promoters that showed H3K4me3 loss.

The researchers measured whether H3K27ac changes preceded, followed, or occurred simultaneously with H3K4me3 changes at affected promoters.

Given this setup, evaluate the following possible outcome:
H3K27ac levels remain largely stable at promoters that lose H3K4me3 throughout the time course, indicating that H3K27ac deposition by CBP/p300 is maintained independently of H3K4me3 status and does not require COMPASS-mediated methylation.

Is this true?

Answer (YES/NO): NO